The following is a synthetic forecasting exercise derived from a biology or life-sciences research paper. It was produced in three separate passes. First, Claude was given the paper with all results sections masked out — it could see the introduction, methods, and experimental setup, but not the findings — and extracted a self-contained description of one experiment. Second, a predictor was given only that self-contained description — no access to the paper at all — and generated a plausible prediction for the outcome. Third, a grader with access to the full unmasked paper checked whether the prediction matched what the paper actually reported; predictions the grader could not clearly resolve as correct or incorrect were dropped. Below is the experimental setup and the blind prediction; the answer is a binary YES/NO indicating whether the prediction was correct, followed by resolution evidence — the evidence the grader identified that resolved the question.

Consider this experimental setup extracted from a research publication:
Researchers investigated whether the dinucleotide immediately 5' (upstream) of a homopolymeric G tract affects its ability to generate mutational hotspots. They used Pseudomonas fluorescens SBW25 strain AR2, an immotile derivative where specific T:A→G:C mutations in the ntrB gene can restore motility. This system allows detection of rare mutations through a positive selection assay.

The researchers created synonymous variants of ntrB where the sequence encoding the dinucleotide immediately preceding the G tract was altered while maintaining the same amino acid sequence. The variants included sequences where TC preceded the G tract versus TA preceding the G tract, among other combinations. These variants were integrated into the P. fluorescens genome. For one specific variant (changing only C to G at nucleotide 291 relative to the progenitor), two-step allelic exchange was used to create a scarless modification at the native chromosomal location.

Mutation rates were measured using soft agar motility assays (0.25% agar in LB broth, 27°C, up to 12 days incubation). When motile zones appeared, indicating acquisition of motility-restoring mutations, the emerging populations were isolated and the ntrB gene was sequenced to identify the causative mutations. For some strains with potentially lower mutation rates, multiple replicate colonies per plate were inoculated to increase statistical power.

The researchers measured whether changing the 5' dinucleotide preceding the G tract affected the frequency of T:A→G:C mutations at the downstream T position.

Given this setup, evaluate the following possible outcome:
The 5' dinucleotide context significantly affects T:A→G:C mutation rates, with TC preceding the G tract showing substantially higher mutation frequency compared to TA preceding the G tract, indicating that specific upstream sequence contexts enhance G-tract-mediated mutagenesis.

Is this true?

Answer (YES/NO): NO